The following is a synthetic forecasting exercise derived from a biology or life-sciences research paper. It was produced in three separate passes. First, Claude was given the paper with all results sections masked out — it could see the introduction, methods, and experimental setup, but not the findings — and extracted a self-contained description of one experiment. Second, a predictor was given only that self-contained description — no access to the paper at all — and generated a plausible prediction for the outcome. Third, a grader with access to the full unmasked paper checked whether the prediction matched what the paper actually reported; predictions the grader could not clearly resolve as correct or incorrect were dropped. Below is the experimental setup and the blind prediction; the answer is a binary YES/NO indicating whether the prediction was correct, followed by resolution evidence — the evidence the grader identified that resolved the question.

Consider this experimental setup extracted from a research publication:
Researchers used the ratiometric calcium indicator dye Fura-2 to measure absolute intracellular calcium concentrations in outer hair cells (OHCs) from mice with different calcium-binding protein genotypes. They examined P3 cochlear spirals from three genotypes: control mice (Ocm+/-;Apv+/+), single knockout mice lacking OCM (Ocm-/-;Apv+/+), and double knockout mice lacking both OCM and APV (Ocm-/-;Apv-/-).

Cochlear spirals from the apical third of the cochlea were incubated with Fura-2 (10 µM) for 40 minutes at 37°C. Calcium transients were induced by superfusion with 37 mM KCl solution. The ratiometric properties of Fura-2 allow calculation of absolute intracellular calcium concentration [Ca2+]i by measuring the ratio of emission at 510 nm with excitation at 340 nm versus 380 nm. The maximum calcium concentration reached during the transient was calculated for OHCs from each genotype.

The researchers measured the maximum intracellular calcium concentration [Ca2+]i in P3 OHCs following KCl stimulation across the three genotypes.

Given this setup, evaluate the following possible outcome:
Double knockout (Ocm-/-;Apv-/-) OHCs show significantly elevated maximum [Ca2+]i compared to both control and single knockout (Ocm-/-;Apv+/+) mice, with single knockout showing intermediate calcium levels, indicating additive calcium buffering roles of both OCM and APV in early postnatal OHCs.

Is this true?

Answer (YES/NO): NO